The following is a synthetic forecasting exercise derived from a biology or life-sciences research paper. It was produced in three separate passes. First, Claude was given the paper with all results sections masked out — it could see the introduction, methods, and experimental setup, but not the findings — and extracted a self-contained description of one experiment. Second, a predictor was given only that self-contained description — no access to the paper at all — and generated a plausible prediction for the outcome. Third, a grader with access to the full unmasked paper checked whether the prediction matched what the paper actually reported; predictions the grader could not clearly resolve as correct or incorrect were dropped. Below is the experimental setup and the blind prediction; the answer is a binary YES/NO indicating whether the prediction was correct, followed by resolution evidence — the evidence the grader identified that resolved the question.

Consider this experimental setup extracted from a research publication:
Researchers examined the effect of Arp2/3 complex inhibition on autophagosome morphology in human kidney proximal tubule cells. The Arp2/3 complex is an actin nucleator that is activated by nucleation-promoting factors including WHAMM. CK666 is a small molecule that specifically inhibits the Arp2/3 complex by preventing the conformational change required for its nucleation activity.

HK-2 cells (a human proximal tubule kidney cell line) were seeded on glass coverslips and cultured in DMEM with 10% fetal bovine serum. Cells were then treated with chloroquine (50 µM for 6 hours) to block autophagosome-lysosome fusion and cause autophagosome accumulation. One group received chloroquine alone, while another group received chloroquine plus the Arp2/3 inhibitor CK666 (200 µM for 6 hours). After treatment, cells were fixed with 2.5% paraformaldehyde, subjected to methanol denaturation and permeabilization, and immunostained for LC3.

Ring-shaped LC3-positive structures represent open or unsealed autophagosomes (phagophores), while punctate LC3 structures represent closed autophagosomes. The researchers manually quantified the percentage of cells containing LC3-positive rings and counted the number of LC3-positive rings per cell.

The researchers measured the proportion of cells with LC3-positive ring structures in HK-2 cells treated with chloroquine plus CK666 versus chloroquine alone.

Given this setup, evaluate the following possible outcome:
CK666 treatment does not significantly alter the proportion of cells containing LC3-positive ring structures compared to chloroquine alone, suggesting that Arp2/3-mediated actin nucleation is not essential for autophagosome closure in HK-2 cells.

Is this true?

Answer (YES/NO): NO